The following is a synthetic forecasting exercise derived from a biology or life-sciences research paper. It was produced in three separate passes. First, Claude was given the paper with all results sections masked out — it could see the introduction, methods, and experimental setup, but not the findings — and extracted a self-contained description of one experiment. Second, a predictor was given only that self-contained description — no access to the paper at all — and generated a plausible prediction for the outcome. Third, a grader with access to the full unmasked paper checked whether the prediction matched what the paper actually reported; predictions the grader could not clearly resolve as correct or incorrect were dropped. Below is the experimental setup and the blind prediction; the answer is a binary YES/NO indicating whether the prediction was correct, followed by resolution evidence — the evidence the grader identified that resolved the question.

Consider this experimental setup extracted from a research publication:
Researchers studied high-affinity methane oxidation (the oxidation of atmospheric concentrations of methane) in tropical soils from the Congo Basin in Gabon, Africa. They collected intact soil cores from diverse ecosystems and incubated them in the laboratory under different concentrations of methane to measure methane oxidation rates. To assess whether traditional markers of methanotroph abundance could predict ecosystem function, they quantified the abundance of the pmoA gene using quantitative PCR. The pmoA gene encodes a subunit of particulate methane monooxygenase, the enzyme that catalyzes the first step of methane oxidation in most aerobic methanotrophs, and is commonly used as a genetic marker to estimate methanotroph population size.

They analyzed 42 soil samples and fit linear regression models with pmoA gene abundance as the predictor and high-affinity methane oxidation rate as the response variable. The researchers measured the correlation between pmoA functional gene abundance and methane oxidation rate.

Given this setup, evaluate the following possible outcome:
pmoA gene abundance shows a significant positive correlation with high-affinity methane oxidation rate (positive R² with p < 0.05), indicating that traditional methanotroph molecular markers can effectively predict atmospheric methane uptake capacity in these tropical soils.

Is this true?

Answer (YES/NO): NO